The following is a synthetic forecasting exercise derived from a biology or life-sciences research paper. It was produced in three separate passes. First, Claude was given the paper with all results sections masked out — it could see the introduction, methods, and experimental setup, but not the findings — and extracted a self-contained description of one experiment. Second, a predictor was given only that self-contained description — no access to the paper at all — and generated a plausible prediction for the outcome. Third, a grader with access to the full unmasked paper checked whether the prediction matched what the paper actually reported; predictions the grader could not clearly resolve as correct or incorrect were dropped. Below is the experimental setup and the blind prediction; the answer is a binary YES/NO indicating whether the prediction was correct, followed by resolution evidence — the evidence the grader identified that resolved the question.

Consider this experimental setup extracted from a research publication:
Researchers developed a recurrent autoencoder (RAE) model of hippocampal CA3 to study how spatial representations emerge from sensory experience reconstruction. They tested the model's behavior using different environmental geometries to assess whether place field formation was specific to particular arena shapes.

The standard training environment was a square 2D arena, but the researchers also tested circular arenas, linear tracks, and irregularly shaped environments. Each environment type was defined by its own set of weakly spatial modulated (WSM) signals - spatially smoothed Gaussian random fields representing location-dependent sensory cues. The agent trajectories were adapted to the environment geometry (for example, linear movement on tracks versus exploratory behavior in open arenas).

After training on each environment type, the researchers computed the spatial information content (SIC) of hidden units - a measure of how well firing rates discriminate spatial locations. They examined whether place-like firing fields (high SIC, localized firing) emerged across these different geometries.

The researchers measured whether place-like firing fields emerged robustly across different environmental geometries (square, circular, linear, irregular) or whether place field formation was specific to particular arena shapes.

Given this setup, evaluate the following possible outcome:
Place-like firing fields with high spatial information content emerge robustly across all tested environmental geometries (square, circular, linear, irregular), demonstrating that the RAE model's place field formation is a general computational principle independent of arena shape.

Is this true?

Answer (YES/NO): YES